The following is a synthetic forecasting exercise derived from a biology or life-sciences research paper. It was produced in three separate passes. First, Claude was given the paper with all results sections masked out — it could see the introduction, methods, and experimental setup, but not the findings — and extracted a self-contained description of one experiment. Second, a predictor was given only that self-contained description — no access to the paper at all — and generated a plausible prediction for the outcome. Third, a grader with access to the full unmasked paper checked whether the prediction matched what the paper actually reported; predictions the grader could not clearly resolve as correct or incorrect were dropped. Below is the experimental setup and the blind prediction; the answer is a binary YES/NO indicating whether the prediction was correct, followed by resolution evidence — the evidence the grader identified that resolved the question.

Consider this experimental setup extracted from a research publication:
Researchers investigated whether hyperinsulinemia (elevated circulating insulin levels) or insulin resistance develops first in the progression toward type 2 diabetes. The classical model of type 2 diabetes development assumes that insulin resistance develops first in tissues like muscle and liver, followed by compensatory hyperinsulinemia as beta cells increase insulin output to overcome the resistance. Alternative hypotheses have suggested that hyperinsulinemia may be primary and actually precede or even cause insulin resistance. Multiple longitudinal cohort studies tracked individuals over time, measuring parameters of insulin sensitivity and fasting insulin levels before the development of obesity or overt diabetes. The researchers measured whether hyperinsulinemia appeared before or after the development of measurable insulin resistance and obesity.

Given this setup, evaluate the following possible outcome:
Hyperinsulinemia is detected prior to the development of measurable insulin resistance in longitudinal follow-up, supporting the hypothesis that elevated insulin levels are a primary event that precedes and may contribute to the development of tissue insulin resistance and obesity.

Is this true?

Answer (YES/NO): YES